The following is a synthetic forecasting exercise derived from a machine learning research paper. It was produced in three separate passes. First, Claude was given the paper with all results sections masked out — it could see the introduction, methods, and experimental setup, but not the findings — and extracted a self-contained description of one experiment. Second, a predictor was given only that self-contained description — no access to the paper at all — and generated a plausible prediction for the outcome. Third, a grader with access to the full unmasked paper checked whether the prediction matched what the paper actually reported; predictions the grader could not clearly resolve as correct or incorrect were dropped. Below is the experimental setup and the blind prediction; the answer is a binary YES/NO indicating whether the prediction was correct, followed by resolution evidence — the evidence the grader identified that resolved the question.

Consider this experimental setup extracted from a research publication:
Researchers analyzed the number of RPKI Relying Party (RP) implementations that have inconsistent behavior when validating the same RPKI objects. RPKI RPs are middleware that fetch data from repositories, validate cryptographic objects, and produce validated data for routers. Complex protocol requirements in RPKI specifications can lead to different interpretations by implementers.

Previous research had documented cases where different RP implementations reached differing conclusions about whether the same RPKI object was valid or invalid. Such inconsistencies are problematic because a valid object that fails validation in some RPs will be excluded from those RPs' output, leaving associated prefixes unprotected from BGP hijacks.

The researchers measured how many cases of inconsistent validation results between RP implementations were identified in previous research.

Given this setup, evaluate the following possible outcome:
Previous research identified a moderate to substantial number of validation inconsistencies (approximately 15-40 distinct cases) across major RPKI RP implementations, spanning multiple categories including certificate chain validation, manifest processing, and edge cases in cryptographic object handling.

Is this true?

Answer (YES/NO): NO